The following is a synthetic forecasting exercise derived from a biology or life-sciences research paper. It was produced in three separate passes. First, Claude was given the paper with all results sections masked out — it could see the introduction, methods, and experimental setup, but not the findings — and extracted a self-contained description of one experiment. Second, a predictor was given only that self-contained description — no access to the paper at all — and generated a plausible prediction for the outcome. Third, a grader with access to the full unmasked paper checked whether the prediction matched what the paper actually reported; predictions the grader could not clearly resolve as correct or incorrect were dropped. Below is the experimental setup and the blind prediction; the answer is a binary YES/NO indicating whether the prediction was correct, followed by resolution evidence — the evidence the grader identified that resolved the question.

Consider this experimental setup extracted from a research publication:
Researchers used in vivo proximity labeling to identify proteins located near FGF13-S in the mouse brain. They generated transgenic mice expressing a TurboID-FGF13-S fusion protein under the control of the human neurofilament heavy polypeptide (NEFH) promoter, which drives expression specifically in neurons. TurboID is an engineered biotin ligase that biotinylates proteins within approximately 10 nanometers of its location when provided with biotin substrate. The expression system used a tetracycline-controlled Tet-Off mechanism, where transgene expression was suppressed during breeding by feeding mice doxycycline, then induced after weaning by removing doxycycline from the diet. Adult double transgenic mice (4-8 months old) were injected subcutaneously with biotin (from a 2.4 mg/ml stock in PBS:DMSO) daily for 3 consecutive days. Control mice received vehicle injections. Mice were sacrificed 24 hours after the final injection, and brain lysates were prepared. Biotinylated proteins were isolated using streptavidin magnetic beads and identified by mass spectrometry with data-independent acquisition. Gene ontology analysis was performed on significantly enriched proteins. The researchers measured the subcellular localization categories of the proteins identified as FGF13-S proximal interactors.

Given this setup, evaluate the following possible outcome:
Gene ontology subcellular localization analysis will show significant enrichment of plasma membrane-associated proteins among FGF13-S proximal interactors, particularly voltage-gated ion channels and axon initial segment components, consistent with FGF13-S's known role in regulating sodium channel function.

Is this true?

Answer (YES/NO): NO